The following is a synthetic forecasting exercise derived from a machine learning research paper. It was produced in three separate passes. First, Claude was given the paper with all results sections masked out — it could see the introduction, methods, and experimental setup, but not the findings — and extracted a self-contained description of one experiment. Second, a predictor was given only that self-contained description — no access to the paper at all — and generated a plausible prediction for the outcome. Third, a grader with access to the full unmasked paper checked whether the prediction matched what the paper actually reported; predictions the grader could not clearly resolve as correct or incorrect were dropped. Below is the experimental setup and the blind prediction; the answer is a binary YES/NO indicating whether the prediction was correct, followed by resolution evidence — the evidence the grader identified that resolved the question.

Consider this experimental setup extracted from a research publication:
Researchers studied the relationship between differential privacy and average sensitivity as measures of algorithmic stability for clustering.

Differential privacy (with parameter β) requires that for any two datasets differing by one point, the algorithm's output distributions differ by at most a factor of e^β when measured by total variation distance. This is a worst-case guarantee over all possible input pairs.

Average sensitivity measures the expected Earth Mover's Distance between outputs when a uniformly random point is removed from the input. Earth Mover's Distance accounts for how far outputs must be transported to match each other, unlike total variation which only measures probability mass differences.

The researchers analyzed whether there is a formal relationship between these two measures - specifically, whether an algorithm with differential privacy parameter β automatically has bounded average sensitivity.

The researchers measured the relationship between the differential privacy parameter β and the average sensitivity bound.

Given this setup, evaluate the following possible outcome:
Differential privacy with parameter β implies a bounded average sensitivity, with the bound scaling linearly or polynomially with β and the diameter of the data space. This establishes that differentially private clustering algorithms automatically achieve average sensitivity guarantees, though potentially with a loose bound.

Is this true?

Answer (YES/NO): NO